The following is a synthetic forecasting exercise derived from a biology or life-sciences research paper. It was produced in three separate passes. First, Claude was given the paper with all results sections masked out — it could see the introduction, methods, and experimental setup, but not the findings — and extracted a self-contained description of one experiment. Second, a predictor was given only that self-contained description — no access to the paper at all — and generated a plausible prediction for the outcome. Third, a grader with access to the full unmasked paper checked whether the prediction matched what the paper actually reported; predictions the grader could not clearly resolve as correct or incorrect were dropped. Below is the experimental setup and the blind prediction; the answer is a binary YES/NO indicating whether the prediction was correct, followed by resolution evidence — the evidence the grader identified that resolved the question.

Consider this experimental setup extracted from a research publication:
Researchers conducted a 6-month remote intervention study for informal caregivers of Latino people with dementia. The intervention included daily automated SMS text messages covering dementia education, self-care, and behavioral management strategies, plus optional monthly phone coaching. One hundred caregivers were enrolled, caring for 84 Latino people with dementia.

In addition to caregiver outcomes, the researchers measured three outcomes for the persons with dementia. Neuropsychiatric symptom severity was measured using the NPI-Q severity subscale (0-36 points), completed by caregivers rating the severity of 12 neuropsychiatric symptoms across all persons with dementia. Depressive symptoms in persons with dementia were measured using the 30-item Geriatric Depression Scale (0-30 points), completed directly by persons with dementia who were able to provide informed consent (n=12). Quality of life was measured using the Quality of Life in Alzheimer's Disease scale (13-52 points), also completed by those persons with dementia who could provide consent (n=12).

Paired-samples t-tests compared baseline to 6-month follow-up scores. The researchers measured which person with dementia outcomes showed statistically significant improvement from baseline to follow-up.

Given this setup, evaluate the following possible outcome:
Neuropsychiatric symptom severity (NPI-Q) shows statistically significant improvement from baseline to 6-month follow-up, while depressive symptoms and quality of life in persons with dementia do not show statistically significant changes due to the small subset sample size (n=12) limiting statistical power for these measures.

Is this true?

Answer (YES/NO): NO